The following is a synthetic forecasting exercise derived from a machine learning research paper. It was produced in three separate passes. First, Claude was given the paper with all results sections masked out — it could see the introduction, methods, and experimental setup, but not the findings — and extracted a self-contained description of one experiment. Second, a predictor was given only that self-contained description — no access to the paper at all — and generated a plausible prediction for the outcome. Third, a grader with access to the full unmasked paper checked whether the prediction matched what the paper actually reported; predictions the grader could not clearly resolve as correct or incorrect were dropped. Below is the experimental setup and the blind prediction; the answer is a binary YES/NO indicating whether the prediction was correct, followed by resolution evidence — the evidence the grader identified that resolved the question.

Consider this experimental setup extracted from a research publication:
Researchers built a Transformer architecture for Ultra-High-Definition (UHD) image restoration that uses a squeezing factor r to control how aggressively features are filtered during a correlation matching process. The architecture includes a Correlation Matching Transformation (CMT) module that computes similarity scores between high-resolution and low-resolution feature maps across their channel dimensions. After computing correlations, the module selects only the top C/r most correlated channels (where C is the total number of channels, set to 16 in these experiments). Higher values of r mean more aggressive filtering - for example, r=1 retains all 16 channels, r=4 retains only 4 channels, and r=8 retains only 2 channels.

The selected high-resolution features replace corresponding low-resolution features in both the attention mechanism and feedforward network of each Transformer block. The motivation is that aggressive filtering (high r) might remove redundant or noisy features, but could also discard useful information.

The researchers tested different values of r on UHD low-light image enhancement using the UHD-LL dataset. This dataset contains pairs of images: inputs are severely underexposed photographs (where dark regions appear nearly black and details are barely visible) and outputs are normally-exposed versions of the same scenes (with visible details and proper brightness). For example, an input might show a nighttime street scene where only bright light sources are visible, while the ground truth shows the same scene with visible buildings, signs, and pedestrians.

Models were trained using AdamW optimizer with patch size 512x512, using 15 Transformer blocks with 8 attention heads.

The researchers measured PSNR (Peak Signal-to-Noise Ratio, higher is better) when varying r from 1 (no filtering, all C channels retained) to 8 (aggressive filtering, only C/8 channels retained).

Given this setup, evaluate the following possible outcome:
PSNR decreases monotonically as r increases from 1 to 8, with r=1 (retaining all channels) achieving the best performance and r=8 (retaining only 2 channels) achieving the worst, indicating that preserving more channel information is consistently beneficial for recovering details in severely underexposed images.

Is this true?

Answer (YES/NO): NO